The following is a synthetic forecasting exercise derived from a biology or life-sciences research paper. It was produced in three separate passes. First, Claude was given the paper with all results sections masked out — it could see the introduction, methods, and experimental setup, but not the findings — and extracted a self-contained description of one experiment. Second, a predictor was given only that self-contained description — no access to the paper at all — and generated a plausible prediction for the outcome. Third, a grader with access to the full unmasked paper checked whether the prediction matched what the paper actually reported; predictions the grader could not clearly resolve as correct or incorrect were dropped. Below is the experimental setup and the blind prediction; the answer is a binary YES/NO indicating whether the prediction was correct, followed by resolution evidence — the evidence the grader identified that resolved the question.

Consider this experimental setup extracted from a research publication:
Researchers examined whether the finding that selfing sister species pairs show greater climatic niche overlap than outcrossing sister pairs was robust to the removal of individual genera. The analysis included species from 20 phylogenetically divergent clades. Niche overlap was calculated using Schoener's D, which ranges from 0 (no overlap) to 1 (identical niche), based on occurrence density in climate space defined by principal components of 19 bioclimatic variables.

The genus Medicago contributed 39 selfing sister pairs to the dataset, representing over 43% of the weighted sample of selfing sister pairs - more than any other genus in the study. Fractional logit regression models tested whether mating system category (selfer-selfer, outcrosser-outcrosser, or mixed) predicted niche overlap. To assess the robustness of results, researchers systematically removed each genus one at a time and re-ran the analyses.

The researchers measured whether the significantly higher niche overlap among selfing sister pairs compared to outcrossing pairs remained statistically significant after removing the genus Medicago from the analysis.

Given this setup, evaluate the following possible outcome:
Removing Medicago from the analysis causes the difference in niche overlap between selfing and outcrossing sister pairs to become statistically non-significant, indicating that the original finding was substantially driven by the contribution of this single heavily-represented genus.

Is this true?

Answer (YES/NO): YES